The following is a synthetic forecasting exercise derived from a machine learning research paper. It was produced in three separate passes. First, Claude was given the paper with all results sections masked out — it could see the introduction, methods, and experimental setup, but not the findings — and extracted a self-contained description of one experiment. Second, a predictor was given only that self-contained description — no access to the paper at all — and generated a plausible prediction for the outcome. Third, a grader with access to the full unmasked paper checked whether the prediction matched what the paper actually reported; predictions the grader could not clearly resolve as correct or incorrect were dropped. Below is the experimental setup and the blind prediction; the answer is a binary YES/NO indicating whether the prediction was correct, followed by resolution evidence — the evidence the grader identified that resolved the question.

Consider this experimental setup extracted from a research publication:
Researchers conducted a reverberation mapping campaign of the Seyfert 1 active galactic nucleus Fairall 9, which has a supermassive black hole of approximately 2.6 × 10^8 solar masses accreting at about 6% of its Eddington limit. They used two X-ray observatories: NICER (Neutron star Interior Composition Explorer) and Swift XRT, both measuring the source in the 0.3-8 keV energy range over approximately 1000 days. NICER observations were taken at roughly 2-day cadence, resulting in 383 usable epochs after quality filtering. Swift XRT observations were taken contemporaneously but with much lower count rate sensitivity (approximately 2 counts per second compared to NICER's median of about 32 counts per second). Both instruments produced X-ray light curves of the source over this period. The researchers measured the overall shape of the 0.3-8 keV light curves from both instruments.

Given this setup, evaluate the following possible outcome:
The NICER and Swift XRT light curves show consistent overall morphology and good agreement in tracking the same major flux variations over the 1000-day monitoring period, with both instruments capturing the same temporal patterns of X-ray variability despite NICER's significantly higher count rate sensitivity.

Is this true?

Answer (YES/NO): YES